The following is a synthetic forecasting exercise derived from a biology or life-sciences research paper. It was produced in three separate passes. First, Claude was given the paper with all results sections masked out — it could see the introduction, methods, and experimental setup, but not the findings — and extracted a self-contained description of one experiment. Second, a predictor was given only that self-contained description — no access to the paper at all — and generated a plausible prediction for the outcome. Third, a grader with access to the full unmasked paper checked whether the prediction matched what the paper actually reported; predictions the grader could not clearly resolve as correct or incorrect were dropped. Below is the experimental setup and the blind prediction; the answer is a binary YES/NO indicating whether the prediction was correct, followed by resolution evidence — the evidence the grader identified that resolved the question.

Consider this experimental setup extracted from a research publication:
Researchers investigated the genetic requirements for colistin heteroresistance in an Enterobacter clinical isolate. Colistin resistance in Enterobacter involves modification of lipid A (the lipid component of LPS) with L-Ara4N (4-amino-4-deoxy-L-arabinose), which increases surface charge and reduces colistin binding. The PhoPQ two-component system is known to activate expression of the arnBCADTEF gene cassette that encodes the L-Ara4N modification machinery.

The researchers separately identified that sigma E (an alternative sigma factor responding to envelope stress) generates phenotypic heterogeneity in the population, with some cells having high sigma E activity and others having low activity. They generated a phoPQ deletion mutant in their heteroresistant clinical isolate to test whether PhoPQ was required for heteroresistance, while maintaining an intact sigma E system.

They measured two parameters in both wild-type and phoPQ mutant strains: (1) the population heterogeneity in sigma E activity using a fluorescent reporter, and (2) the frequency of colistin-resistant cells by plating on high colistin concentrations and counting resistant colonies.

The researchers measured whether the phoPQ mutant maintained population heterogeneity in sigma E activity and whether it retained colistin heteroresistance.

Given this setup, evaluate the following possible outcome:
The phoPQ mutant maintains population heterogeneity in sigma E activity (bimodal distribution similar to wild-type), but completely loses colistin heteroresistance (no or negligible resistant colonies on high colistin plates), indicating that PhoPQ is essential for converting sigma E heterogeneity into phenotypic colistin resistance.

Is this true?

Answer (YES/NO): YES